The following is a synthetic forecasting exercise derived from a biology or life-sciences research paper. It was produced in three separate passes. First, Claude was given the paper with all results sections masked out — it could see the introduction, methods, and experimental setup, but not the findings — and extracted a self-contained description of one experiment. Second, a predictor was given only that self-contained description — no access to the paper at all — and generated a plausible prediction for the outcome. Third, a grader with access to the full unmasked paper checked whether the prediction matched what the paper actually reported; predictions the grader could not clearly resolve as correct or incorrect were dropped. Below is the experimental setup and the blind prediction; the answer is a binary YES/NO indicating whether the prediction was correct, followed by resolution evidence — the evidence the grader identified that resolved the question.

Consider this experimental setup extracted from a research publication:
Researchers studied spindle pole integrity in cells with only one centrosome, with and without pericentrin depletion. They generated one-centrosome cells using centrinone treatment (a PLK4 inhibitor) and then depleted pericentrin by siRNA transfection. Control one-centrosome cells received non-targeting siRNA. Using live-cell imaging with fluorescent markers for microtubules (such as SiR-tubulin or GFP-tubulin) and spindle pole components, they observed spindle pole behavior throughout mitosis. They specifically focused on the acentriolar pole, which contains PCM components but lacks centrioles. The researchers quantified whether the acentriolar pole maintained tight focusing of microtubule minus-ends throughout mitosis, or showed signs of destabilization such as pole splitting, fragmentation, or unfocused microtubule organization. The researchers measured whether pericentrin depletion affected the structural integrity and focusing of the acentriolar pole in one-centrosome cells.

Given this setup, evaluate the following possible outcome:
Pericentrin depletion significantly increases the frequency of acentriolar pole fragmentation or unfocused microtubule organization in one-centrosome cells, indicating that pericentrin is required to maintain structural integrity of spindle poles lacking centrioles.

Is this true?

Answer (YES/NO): NO